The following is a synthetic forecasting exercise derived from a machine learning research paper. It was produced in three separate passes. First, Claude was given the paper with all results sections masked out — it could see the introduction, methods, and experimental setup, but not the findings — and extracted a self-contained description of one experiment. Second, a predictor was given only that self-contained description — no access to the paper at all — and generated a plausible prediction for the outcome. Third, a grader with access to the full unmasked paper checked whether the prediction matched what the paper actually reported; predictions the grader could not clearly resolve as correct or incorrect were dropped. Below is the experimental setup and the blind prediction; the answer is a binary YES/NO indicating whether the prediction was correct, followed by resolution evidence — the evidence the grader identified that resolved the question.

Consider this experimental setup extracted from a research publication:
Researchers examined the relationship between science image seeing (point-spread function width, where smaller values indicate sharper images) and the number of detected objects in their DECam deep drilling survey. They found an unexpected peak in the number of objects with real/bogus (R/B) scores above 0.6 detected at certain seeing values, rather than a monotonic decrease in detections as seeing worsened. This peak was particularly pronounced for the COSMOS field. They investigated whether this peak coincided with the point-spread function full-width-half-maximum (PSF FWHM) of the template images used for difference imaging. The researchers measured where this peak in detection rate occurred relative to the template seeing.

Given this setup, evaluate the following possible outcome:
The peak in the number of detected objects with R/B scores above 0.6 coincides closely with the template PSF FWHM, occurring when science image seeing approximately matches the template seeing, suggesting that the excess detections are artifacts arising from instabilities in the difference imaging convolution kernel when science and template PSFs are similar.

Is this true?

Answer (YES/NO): YES